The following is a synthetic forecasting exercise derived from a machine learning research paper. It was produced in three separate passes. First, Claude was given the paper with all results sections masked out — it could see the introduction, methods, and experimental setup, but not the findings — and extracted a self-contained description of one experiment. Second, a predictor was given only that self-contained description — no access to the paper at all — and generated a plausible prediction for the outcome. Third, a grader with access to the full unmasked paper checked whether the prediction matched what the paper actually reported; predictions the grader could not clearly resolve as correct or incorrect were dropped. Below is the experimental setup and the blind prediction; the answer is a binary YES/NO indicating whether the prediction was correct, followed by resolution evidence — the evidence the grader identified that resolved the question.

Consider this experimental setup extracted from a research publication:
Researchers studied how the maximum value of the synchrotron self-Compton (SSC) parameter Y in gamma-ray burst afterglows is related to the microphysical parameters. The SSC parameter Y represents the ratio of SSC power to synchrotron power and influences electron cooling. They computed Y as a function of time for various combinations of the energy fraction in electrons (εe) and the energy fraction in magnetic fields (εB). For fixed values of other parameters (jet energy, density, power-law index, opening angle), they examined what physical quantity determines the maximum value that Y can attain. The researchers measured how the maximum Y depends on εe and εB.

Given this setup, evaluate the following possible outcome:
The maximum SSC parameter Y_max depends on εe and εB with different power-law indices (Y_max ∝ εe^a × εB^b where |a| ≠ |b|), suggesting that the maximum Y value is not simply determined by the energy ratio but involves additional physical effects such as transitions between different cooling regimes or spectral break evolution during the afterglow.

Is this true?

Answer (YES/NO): NO